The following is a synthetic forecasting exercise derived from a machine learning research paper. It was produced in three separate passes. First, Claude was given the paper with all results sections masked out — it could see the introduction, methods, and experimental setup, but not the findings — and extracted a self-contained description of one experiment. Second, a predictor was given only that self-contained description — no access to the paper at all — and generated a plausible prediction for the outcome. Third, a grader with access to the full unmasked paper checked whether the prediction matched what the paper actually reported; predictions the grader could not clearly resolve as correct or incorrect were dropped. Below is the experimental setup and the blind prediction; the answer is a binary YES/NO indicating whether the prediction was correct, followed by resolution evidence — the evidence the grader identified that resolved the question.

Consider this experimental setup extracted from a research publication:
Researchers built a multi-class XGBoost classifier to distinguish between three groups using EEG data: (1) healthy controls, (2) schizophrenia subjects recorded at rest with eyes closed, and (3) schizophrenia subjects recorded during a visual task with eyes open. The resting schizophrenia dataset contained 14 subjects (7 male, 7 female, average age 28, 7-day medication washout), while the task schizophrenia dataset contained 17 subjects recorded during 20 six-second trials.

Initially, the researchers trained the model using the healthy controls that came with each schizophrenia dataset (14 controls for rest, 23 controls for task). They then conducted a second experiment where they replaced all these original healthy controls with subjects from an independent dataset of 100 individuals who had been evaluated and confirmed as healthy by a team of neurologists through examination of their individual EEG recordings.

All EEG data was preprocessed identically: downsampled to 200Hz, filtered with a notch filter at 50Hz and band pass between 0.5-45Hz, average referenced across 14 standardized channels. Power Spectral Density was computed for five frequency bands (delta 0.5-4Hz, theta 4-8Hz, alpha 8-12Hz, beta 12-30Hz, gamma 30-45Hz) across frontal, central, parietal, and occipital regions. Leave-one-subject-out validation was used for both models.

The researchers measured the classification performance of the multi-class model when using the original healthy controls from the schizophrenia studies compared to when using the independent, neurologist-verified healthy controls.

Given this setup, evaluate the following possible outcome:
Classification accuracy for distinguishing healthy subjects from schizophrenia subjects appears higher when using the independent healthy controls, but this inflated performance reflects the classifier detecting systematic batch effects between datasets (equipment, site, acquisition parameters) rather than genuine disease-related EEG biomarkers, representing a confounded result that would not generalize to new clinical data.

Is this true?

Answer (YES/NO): NO